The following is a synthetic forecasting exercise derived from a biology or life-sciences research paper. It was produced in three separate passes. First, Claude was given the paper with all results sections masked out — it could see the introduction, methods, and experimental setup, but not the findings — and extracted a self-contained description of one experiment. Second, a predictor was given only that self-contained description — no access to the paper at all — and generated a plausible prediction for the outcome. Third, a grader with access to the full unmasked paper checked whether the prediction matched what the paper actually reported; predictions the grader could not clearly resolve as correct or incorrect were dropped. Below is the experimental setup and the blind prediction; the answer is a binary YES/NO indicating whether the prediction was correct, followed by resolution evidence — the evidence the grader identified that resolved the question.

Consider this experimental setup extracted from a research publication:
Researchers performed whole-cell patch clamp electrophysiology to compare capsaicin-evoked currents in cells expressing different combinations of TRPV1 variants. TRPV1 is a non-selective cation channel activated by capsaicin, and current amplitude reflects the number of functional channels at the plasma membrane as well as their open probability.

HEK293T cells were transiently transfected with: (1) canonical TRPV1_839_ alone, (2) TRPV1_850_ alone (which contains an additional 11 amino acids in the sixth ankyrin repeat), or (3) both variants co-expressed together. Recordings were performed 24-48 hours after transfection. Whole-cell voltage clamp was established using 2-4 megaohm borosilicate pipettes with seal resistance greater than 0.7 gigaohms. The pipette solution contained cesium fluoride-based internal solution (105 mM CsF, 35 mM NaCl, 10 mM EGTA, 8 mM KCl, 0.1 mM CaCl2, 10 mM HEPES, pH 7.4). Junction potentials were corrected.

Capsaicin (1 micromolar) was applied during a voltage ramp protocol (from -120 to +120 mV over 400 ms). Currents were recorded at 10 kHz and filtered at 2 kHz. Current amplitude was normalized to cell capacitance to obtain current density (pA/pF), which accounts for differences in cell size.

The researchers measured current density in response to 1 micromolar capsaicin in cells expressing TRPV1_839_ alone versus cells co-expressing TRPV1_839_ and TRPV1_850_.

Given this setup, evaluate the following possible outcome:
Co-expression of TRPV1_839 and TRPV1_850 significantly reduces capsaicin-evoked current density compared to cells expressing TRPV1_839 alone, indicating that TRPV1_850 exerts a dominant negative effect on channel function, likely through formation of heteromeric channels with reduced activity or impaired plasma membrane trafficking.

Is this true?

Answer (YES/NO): YES